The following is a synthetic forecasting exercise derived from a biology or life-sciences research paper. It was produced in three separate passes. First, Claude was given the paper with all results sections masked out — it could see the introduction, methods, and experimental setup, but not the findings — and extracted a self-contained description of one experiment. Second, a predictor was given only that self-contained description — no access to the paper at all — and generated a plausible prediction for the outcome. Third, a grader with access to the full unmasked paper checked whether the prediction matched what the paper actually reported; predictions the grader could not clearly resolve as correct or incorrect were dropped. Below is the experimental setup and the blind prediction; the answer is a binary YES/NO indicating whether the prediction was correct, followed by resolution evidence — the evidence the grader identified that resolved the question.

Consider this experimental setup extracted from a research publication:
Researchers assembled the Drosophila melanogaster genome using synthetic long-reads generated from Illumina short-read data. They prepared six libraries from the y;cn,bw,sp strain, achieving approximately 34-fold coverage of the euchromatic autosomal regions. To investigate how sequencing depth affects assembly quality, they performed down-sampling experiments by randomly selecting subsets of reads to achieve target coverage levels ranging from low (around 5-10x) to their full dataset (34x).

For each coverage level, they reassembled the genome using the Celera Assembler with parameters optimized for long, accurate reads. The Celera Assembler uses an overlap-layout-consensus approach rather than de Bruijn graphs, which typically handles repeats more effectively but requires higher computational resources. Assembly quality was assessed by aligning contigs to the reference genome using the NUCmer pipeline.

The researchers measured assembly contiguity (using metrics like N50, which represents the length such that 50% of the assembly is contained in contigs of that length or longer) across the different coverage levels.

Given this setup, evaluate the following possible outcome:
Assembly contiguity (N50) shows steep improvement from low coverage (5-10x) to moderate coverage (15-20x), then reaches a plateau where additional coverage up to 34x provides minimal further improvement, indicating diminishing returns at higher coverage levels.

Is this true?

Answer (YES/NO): NO